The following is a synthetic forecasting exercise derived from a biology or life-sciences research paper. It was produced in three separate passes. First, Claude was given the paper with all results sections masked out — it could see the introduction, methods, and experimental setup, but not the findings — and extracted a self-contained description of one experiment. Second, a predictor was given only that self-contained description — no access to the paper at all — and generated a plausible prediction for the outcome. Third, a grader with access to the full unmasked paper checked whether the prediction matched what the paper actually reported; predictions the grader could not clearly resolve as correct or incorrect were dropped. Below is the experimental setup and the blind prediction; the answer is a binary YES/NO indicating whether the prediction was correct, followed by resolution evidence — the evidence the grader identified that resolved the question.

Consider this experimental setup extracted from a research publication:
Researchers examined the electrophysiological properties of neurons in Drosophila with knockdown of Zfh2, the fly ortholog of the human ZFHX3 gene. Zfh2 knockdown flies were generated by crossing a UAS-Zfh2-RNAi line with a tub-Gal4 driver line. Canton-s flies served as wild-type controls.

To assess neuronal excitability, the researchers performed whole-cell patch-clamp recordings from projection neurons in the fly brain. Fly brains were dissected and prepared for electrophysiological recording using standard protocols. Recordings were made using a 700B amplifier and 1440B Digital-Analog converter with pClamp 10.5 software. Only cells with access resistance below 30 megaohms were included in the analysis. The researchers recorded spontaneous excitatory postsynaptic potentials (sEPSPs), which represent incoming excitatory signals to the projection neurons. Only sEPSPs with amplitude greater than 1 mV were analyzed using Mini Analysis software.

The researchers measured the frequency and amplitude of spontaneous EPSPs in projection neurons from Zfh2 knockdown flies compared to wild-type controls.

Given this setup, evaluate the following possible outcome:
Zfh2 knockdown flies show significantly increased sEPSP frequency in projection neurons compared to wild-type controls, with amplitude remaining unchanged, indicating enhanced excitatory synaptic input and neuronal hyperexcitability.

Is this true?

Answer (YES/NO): YES